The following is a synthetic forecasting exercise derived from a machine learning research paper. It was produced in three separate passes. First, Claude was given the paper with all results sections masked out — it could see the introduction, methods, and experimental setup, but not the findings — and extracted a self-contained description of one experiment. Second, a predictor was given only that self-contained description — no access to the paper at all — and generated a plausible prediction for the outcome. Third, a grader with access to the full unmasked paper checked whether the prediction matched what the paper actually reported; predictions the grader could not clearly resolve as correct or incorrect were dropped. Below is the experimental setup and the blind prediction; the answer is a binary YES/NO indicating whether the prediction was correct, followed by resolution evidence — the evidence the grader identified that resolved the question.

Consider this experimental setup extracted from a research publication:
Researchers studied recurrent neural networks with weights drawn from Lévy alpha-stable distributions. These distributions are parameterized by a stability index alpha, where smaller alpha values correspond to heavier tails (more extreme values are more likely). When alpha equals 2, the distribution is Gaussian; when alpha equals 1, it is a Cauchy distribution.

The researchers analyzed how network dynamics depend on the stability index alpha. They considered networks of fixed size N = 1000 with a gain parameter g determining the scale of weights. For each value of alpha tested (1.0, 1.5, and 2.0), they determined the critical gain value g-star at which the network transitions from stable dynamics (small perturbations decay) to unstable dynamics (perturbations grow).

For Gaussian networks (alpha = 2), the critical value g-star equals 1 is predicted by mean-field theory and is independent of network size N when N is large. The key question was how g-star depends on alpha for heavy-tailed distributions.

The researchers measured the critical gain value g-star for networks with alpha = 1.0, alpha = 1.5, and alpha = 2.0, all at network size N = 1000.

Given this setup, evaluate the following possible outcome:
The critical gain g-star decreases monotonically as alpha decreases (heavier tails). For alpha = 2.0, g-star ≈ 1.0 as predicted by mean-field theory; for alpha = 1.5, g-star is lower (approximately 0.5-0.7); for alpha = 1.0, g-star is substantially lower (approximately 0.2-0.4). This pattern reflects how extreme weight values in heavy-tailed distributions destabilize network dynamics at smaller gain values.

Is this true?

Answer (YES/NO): NO